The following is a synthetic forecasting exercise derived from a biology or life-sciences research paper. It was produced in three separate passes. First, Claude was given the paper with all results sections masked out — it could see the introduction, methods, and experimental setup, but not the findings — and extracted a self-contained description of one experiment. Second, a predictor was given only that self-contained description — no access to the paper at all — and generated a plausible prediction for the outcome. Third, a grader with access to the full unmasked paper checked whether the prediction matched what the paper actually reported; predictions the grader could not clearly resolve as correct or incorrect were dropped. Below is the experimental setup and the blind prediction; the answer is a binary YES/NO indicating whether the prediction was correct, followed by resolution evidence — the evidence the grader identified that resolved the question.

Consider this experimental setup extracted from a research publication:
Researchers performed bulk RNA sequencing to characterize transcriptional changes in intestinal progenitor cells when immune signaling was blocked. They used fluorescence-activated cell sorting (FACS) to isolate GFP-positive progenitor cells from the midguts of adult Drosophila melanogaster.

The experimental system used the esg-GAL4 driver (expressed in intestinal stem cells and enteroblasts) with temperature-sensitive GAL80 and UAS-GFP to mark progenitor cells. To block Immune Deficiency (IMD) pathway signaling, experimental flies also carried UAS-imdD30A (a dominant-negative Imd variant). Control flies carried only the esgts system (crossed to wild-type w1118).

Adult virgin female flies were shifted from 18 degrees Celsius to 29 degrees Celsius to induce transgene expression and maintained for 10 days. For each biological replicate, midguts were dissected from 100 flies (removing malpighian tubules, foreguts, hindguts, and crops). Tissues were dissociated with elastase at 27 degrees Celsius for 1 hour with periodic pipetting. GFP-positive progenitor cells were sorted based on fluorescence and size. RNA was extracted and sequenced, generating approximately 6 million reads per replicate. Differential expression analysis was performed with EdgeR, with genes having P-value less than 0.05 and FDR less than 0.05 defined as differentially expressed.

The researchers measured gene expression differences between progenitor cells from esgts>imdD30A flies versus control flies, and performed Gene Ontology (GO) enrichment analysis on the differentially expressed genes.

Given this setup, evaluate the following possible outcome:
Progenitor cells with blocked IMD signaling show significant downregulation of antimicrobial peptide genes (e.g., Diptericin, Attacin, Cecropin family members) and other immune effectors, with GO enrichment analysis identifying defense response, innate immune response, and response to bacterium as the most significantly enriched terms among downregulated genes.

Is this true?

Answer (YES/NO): NO